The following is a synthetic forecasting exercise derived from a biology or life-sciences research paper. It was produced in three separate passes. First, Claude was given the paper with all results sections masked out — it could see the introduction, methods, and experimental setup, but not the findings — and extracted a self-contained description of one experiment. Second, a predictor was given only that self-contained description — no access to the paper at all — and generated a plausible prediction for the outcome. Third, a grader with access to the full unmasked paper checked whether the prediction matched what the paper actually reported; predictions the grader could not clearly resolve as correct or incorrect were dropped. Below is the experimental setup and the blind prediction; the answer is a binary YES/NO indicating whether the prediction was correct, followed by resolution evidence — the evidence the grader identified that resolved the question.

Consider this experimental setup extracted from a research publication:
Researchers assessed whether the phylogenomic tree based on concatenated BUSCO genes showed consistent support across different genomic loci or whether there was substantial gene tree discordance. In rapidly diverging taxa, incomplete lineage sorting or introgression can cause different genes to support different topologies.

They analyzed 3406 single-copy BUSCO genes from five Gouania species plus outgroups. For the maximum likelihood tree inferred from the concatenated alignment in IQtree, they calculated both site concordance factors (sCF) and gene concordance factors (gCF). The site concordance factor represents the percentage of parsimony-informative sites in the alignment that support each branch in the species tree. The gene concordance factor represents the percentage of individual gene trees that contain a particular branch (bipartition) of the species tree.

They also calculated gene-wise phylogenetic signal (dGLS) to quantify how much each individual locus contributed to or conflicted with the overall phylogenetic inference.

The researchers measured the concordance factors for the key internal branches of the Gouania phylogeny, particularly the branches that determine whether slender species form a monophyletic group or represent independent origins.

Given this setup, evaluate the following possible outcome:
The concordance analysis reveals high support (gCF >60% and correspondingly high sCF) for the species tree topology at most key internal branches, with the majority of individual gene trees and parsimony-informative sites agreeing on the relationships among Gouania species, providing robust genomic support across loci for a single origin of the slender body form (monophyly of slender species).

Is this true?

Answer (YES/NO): NO